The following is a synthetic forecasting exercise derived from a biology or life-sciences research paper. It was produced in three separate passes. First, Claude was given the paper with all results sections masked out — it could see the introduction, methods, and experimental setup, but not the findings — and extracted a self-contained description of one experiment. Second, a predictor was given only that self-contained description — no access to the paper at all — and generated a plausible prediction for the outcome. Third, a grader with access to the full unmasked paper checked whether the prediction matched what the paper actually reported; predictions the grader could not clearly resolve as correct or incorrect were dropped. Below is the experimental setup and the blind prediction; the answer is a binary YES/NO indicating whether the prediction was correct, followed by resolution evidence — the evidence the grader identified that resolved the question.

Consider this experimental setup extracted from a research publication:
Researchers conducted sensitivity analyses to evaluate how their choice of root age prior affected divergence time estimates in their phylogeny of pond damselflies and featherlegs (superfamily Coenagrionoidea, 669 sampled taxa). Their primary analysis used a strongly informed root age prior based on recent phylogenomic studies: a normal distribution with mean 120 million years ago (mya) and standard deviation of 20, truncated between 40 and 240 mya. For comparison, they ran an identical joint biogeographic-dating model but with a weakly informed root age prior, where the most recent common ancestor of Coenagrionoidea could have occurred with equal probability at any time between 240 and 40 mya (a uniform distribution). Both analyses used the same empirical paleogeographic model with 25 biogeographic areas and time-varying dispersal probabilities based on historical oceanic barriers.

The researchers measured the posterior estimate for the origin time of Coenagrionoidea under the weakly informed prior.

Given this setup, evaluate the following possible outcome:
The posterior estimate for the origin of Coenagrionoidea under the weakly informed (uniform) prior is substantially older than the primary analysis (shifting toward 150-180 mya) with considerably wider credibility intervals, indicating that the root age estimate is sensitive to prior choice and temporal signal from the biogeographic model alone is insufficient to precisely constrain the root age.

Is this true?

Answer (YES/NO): NO